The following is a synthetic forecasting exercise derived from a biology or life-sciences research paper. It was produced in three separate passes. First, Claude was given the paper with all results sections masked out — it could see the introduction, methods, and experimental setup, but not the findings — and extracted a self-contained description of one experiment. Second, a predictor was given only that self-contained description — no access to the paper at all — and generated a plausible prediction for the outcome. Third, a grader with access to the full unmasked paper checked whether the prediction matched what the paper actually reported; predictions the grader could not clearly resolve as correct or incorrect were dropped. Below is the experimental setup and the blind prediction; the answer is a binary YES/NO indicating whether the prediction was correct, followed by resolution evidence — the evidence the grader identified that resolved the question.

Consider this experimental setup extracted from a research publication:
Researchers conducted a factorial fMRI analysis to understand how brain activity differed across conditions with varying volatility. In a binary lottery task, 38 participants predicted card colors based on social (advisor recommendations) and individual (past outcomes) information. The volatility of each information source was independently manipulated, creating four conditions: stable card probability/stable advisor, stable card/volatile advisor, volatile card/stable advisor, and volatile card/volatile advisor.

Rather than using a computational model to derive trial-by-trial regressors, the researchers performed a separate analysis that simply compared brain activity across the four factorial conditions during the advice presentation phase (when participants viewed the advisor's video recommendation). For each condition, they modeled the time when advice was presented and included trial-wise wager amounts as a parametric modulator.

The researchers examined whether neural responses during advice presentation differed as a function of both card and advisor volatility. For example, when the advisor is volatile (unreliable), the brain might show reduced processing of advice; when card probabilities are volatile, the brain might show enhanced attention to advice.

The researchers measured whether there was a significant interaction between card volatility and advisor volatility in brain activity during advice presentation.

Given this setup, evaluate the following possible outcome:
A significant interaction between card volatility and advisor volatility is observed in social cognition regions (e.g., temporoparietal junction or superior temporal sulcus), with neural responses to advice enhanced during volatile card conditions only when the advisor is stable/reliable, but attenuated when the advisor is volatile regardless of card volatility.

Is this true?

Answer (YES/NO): NO